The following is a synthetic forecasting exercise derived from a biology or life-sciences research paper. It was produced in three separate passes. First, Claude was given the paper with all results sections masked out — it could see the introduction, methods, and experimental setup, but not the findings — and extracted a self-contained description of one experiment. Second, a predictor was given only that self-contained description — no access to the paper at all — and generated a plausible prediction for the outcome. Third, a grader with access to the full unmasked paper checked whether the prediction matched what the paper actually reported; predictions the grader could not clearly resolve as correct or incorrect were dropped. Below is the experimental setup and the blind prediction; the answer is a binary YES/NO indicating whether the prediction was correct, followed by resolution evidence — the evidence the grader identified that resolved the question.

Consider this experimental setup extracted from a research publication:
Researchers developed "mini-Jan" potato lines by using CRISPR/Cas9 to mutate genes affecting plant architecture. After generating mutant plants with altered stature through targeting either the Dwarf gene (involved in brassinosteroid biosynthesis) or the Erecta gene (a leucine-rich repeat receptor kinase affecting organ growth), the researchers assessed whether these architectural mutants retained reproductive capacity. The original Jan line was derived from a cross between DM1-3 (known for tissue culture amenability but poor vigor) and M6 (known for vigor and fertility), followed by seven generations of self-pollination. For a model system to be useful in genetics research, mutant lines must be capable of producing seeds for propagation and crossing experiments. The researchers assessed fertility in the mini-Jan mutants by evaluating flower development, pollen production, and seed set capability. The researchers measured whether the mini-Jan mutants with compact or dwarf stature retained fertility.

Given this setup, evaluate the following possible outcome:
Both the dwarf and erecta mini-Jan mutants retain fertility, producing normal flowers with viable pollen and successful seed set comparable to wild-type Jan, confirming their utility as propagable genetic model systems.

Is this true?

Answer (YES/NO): YES